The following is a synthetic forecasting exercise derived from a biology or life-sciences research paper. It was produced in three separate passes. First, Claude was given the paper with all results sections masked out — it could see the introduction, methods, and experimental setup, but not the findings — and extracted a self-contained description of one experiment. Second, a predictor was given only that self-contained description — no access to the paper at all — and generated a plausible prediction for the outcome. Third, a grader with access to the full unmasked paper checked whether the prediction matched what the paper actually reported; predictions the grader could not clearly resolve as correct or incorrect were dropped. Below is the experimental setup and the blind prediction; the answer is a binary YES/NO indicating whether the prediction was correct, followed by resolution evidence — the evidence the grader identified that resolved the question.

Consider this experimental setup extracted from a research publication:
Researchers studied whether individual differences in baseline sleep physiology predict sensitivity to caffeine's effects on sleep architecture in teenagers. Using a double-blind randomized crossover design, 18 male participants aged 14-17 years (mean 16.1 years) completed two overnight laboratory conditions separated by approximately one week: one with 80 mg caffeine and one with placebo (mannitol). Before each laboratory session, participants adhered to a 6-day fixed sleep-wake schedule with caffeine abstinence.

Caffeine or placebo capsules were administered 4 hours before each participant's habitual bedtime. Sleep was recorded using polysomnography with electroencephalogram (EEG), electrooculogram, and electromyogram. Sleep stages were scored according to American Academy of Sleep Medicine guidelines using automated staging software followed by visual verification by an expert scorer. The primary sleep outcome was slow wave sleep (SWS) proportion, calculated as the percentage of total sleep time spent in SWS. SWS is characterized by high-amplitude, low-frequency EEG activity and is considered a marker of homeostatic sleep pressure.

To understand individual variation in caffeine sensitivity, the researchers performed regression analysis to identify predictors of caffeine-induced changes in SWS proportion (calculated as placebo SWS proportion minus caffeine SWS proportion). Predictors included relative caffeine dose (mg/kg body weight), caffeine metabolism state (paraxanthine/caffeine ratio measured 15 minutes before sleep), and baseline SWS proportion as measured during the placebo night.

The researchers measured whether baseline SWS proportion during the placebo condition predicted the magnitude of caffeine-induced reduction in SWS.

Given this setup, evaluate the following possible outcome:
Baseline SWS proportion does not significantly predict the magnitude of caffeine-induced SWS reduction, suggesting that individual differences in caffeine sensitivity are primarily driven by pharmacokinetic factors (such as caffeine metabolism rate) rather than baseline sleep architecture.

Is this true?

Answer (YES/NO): NO